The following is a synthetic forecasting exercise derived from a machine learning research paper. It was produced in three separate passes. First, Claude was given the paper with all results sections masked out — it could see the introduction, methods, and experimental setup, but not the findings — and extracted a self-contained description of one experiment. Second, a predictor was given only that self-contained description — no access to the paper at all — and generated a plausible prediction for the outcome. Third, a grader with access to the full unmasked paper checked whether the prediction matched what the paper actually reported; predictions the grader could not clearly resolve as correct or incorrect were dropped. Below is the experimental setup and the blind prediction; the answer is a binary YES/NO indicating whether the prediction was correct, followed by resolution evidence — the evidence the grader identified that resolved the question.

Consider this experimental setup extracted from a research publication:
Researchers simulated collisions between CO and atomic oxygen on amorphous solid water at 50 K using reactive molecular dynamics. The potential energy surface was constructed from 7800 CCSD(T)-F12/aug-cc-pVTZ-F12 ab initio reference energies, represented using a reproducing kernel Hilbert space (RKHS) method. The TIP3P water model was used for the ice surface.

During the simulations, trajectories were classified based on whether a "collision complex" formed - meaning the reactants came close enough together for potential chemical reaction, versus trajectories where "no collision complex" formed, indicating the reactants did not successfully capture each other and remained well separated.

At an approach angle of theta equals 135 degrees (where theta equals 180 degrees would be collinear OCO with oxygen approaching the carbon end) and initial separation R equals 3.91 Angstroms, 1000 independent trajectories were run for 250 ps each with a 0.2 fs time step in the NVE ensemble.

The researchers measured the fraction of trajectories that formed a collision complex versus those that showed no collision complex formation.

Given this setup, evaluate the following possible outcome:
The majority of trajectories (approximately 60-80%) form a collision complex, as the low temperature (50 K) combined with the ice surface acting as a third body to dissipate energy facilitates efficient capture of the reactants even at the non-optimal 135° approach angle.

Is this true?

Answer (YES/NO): NO